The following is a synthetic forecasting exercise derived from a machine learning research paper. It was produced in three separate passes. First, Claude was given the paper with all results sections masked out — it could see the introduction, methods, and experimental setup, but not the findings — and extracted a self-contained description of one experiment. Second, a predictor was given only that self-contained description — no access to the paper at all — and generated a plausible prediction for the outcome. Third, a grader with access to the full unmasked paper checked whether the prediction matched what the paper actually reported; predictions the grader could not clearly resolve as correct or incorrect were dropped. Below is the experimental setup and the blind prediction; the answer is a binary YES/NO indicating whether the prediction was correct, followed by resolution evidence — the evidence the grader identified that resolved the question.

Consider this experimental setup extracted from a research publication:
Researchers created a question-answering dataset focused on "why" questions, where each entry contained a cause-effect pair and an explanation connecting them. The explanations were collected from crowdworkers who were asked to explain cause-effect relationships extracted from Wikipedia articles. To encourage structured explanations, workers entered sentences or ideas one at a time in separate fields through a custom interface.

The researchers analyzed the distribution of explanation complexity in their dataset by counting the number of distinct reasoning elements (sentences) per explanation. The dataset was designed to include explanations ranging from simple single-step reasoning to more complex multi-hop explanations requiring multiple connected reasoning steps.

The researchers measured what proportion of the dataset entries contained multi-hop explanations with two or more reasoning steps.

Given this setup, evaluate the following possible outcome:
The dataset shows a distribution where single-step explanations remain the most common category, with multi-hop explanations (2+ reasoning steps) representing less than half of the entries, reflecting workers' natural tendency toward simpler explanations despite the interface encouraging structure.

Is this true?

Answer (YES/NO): YES